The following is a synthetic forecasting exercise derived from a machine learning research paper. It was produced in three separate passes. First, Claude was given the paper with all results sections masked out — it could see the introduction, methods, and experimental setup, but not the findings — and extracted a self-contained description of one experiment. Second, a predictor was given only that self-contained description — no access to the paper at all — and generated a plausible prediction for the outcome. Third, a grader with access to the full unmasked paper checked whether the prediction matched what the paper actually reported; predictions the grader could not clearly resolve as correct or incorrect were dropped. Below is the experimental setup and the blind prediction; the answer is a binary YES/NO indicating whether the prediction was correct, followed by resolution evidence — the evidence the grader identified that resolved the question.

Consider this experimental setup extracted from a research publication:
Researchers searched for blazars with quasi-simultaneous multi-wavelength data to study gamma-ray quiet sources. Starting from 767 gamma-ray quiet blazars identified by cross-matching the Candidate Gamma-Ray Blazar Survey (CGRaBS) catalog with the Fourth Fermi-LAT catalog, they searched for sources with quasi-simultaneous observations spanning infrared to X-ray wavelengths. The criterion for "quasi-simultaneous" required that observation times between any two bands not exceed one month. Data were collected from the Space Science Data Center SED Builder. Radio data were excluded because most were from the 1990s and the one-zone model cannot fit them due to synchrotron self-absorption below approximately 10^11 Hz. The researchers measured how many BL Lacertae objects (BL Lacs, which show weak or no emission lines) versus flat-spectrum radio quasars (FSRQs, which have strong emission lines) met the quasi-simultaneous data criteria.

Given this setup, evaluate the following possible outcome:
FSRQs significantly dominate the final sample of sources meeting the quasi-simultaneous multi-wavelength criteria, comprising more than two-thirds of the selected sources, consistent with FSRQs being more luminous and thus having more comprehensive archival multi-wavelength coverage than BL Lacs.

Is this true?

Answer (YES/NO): YES